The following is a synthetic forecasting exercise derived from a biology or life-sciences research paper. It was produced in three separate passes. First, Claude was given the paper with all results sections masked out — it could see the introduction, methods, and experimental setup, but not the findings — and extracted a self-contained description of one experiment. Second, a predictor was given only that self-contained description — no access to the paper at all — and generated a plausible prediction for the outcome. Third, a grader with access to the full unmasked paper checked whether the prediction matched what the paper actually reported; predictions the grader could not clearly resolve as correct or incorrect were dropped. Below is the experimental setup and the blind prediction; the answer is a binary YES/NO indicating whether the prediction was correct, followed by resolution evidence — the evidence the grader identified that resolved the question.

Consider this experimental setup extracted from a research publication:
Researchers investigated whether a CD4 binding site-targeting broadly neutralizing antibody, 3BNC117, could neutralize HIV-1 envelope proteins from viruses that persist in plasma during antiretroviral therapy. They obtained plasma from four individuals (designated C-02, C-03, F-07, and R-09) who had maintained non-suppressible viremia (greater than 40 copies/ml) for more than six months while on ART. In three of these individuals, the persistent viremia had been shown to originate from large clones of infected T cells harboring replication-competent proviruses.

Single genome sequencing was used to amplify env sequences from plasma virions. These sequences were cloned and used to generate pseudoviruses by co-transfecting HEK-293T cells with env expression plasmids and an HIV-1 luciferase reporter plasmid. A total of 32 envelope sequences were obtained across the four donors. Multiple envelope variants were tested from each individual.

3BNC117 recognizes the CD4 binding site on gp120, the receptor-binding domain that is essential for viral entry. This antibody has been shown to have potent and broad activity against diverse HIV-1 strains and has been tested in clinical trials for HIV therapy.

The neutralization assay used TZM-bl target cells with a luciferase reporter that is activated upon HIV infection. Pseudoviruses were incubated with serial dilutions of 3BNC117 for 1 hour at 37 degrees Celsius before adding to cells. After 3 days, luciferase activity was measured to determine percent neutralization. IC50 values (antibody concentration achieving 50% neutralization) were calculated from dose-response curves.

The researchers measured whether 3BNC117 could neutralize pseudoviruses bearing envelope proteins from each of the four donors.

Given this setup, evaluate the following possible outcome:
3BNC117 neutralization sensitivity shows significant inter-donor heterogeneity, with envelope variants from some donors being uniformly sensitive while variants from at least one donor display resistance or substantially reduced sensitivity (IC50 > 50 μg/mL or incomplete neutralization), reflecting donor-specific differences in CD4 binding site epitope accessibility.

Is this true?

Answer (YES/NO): NO